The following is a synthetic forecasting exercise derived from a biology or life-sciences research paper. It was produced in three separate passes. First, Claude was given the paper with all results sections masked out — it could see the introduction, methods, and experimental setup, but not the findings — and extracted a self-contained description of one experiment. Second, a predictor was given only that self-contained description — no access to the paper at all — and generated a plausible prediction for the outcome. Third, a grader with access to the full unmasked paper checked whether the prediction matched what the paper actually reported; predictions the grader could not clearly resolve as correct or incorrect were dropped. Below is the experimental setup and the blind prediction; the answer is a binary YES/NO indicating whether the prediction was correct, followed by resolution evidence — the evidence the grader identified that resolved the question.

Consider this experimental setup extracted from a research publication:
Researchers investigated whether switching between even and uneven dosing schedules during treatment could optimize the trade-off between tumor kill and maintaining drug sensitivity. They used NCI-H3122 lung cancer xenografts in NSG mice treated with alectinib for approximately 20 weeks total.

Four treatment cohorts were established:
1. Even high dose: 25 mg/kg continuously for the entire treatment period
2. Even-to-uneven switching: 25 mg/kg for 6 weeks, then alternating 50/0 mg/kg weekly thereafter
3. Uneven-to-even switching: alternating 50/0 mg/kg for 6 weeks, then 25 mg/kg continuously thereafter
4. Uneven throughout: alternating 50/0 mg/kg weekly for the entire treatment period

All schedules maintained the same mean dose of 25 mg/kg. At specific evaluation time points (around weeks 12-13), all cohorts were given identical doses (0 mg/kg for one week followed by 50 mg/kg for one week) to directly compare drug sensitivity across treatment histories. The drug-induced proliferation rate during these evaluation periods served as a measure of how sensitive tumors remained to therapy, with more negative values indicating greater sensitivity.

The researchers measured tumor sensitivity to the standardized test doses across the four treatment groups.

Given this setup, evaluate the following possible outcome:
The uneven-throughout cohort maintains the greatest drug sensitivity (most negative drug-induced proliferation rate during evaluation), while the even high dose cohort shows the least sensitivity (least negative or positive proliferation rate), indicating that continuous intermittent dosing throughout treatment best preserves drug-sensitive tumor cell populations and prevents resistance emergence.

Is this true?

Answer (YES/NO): NO